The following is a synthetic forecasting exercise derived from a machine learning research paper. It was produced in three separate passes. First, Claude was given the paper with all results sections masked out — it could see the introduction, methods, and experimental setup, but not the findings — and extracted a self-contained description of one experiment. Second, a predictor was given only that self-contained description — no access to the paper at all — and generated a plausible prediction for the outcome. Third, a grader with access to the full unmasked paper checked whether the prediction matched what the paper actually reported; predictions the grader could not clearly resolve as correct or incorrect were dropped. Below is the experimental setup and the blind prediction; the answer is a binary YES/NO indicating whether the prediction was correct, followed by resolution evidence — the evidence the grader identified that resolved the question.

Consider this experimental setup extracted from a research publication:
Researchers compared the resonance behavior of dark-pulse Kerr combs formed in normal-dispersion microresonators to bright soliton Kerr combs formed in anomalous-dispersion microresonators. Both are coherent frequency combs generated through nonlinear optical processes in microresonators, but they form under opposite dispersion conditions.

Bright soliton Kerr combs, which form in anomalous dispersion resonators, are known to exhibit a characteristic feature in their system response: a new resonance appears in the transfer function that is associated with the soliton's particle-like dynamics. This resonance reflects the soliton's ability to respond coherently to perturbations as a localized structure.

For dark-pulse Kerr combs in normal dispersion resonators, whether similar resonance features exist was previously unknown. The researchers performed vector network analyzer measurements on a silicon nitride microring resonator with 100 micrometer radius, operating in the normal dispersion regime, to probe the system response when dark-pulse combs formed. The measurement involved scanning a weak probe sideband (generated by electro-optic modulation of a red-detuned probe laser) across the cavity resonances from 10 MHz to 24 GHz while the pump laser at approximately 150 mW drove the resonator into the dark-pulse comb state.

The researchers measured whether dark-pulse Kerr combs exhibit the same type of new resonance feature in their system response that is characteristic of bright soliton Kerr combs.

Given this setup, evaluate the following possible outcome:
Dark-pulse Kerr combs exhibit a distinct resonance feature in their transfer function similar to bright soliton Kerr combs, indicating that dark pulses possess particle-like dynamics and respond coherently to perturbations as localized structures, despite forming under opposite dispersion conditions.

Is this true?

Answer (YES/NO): YES